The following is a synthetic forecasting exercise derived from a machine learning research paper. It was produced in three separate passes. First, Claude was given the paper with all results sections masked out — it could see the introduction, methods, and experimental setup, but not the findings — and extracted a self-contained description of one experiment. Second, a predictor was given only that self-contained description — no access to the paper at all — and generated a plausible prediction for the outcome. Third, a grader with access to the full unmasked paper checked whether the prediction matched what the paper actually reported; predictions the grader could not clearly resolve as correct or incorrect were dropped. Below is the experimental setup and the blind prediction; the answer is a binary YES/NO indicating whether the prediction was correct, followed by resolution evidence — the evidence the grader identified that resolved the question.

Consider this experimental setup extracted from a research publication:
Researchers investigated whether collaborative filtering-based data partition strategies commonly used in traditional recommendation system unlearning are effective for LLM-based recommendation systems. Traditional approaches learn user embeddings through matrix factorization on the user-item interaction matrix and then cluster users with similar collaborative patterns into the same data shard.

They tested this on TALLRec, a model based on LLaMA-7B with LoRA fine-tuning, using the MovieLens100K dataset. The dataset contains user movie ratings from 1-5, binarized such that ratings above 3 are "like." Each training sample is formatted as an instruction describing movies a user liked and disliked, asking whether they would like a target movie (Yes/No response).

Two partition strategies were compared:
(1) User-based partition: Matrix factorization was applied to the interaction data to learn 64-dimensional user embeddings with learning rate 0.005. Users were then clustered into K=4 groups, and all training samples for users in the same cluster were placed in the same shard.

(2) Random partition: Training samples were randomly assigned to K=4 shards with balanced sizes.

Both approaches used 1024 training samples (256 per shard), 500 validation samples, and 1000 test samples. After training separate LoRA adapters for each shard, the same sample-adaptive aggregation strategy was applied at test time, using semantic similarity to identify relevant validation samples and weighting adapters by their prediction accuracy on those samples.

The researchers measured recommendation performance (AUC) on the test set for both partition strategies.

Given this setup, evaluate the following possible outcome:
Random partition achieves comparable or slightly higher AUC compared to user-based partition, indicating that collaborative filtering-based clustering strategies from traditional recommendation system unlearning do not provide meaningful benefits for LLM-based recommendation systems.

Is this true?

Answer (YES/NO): NO